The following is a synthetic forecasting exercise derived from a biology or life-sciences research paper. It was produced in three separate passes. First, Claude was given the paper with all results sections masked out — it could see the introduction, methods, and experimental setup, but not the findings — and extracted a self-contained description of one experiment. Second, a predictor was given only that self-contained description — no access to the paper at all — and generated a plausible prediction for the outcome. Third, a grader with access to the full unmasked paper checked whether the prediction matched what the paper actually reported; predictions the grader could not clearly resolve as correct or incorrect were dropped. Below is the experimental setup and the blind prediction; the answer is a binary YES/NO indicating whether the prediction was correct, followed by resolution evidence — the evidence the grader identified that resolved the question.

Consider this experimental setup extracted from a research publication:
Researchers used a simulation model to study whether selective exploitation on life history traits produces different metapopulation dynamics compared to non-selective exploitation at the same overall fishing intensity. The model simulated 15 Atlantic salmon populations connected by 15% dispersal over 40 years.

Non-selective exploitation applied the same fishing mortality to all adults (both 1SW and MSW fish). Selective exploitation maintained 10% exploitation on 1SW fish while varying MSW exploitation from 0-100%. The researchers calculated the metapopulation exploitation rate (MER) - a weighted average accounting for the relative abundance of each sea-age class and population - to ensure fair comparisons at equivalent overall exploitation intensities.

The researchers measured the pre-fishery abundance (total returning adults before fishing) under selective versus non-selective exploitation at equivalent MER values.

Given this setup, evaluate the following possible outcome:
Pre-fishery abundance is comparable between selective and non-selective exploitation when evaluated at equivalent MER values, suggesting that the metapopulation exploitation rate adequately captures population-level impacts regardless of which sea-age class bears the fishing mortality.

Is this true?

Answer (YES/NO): NO